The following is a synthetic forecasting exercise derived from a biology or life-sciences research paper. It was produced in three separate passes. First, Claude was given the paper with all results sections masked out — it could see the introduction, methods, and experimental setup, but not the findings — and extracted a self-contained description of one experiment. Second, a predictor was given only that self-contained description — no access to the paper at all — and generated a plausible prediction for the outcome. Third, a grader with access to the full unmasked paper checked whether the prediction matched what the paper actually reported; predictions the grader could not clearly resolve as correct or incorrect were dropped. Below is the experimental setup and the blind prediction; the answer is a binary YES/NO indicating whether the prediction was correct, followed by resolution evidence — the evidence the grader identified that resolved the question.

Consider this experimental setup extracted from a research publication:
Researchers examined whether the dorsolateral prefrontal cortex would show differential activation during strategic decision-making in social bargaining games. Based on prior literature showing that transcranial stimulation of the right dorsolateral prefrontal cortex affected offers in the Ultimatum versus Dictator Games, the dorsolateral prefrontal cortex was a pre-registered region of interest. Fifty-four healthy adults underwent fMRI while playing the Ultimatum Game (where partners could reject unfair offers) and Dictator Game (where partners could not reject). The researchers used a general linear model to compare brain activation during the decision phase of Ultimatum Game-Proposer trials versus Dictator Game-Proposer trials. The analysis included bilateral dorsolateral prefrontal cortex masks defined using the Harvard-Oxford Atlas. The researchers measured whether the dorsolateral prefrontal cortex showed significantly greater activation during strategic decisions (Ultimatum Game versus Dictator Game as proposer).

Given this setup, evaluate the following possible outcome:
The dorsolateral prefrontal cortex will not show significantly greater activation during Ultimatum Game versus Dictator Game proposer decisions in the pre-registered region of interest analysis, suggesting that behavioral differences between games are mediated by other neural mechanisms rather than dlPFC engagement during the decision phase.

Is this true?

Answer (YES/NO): YES